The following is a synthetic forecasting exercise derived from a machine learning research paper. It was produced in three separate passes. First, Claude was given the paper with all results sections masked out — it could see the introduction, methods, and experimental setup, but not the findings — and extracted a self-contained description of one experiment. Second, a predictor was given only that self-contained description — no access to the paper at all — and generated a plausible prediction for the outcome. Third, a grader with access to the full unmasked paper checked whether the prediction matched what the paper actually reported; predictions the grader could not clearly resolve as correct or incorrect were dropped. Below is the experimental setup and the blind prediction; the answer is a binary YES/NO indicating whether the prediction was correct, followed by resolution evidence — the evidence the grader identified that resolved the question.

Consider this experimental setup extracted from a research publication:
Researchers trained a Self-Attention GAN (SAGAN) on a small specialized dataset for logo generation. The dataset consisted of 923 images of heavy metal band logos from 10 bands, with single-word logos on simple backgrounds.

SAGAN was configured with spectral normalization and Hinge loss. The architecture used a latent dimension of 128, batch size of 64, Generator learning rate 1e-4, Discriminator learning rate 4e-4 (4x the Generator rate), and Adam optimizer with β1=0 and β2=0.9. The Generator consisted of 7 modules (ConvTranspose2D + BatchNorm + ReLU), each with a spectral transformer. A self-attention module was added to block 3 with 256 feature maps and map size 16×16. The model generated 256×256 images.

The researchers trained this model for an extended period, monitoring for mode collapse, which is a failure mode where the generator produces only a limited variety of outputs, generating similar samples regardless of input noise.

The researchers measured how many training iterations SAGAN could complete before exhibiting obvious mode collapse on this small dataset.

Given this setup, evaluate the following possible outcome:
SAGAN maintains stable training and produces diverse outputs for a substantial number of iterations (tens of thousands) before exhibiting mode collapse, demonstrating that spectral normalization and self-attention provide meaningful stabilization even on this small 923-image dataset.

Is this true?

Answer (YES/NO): NO